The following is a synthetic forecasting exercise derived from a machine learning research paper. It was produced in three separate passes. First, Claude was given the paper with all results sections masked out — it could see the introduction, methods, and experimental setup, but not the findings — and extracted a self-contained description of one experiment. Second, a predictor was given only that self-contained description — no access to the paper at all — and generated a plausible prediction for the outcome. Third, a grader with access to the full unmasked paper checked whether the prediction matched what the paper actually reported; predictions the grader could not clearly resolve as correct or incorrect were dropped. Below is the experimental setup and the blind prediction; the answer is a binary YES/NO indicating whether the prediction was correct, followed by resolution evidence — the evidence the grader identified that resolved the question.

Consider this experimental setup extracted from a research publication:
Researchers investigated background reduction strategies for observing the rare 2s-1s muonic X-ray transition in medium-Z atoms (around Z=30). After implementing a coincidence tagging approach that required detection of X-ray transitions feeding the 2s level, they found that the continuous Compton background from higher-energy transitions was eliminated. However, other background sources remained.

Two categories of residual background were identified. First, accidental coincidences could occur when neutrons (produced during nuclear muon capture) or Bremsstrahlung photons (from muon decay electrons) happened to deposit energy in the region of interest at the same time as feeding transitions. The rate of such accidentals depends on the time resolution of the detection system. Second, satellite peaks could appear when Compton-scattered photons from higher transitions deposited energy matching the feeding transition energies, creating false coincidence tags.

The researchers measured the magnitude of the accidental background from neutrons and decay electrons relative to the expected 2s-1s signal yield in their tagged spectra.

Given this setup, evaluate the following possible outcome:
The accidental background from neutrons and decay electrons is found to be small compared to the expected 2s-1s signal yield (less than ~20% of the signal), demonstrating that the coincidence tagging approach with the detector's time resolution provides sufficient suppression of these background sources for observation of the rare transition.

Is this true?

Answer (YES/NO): NO